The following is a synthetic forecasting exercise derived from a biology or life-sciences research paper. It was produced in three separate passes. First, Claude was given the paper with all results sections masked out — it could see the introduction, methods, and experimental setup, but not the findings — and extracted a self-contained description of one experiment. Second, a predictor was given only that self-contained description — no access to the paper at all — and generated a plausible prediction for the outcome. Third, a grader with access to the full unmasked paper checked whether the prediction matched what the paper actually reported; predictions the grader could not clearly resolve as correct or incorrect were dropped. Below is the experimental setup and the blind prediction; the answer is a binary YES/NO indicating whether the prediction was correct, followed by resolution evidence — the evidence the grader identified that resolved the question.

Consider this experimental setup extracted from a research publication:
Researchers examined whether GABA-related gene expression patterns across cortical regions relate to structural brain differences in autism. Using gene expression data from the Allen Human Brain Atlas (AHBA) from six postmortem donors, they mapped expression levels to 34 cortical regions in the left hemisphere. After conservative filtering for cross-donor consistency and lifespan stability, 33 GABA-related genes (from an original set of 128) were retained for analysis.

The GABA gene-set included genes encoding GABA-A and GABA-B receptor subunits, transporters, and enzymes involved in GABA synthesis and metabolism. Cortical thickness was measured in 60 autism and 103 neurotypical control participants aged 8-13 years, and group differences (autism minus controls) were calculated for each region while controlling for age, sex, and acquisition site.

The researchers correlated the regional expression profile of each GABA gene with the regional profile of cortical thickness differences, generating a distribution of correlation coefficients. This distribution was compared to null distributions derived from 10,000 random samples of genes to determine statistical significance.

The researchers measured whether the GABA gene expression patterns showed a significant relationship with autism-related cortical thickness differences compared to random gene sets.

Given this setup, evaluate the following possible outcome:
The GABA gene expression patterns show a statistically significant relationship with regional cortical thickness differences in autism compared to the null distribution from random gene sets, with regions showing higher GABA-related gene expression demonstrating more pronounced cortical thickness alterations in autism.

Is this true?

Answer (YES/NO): YES